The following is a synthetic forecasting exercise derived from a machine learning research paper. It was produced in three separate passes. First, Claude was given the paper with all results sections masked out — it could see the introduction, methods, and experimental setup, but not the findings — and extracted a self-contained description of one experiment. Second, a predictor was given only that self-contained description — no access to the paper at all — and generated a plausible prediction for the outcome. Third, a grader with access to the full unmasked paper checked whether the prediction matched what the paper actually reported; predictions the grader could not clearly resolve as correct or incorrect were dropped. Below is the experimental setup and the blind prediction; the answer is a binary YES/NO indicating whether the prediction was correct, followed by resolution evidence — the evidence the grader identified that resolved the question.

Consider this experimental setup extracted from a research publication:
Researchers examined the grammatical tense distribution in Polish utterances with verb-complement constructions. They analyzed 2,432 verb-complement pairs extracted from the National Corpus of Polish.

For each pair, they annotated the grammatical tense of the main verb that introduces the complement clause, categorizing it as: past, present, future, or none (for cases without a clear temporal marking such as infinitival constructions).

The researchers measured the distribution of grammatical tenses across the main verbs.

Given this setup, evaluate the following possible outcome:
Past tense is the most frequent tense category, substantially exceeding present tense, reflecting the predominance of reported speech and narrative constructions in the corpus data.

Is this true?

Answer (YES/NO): NO